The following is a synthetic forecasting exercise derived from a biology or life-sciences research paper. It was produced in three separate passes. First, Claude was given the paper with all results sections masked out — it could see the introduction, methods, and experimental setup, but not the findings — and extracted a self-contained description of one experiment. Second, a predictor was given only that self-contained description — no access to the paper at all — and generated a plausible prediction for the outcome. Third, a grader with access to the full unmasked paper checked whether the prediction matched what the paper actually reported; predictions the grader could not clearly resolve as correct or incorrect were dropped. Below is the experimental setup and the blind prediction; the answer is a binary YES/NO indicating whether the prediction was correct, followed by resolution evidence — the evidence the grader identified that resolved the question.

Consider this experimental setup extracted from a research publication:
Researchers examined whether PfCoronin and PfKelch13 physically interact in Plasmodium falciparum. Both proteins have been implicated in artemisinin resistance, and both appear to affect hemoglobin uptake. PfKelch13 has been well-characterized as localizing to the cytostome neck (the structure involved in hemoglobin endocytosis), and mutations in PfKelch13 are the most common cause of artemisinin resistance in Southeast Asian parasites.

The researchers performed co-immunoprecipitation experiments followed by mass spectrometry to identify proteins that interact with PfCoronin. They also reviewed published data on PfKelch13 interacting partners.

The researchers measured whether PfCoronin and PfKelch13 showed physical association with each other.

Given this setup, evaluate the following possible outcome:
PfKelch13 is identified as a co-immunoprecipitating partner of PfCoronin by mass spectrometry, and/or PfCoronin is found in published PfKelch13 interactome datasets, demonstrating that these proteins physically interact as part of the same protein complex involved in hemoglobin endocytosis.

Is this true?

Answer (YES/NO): NO